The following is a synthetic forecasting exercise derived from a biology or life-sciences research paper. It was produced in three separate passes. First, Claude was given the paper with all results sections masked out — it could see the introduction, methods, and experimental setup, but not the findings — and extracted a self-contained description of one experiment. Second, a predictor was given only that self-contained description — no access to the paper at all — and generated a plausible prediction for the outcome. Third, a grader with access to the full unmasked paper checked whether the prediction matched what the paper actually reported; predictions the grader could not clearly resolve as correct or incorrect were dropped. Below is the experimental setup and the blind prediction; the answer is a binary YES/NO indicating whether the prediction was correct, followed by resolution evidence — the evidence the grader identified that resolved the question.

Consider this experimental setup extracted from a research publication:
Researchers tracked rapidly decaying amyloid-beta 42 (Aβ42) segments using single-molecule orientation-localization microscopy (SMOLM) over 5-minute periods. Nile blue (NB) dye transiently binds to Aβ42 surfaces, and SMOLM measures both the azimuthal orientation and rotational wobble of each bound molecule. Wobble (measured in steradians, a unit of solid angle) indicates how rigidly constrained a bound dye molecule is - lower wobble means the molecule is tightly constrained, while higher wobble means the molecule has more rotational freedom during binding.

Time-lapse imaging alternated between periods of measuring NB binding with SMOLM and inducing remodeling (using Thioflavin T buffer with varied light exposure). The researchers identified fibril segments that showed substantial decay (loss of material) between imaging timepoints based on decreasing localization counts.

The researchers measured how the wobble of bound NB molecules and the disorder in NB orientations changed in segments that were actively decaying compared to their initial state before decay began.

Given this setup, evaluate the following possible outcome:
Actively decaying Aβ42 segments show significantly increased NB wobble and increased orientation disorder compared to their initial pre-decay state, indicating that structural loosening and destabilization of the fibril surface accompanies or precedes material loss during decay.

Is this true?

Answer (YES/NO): YES